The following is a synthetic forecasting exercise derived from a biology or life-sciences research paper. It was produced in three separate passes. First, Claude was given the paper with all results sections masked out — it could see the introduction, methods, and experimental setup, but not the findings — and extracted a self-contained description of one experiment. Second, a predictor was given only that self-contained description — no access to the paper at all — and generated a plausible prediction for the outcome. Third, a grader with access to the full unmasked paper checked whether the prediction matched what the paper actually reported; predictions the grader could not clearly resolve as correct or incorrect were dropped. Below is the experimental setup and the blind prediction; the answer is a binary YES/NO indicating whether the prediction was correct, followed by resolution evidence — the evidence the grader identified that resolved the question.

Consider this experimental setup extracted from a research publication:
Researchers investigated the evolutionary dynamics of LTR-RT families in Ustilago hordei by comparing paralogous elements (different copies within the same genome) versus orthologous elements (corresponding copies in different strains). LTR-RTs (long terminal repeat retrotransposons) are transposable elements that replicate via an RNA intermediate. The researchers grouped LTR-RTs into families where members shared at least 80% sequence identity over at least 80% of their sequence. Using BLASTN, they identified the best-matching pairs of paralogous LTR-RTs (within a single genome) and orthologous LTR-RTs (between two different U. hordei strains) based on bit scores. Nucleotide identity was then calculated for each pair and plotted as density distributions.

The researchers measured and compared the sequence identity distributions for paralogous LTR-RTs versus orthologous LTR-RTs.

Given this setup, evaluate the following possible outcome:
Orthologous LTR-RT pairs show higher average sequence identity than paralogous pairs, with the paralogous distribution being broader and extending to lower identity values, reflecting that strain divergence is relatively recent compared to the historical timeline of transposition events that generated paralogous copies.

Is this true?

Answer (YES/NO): NO